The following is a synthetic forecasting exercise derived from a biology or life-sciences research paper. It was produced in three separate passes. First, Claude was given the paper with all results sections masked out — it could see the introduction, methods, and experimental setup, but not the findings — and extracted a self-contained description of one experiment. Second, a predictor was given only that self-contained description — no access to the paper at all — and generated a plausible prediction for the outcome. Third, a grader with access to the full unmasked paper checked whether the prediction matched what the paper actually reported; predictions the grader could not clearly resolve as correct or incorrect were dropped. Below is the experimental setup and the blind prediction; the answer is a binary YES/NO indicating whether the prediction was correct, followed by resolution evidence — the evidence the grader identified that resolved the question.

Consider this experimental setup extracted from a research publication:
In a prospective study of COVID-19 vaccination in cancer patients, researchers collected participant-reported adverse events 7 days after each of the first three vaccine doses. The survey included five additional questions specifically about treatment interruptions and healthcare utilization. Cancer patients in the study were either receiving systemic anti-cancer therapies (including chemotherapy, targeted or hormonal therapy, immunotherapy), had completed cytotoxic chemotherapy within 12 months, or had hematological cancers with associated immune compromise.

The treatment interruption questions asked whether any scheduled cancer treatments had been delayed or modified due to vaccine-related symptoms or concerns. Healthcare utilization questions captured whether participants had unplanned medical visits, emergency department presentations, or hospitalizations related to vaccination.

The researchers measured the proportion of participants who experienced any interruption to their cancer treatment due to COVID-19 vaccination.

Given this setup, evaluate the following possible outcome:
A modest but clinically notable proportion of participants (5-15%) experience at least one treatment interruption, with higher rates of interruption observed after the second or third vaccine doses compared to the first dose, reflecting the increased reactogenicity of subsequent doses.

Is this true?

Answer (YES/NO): NO